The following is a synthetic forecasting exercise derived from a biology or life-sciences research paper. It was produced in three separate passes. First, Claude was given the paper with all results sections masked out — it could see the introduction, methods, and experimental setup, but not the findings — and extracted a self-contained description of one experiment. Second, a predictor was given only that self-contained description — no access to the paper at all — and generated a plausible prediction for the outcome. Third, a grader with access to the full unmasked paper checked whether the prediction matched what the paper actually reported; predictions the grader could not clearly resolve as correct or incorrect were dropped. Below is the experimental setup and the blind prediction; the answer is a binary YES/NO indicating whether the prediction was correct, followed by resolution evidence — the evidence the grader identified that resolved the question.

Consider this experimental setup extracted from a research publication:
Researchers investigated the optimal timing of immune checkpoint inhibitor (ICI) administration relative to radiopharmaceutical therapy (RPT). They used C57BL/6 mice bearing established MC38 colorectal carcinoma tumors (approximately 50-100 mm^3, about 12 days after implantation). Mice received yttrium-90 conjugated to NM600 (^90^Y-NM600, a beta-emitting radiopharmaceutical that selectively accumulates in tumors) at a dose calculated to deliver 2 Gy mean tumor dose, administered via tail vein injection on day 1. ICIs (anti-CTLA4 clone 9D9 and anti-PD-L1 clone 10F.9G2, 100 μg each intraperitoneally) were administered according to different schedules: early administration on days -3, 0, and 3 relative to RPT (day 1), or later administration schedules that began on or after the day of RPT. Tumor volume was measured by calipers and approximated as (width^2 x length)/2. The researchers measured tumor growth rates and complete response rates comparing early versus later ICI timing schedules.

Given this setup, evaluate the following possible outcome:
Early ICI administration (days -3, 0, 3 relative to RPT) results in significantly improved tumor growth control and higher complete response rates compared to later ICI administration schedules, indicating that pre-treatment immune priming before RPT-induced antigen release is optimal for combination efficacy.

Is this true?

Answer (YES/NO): YES